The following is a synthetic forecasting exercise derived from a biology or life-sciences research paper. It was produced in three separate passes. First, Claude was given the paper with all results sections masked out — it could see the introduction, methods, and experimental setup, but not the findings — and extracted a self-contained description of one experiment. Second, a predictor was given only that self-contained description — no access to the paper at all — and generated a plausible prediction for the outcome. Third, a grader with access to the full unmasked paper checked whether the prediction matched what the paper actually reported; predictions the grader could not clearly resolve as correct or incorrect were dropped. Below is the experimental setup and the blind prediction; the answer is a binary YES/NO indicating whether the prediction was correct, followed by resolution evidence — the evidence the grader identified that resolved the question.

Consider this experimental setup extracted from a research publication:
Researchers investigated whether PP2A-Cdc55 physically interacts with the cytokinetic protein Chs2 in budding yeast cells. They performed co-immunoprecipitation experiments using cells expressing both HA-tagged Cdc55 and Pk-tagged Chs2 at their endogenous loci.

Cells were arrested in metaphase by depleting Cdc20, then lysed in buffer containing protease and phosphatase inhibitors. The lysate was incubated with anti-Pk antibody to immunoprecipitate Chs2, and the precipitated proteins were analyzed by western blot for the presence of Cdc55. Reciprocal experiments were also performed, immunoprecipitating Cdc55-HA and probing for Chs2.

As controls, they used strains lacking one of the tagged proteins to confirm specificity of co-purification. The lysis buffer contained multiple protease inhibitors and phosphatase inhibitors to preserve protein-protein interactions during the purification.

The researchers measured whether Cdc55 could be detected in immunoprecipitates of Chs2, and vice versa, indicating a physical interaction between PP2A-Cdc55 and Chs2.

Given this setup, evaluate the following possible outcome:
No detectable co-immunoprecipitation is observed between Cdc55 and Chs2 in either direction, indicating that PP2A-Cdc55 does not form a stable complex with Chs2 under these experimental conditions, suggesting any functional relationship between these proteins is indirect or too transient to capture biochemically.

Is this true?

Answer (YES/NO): NO